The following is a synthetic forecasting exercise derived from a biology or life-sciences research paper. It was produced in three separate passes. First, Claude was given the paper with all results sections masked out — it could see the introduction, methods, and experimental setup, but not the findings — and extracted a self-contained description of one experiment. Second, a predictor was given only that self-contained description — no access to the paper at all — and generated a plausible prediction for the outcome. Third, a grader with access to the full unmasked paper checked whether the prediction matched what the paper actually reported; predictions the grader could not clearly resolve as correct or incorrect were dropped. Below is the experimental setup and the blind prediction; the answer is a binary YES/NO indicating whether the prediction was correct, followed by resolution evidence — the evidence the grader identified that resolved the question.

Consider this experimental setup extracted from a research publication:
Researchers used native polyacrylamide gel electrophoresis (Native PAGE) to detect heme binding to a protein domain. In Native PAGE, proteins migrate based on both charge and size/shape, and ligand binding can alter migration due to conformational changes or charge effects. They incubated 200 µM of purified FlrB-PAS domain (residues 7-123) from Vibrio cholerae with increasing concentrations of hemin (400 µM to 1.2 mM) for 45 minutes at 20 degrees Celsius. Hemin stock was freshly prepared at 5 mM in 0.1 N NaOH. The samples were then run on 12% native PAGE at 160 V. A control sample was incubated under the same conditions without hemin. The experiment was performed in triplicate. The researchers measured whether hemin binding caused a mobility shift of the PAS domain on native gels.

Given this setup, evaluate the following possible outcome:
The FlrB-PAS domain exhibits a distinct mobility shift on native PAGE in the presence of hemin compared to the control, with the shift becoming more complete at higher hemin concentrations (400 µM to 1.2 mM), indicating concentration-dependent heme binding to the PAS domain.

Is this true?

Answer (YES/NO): YES